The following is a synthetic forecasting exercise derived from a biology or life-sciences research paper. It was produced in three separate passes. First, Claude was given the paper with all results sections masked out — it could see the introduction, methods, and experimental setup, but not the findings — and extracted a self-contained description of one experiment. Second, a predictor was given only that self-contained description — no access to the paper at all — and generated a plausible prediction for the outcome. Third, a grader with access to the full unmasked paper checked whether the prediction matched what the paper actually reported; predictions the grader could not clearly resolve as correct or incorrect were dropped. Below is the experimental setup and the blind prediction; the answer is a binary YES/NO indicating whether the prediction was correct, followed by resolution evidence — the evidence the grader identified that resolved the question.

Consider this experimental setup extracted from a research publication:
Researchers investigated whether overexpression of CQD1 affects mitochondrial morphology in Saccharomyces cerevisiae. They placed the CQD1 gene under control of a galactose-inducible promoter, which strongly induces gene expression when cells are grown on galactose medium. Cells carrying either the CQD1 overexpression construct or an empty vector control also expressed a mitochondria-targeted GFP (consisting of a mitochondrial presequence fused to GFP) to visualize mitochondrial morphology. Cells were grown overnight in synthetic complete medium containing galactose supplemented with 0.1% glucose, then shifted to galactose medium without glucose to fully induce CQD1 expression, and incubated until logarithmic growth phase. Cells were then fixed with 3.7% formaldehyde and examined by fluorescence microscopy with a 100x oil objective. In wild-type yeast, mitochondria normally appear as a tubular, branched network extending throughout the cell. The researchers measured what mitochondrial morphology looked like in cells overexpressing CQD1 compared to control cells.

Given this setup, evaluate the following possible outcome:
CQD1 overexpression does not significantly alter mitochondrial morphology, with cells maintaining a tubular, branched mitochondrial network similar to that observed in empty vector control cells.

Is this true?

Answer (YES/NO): NO